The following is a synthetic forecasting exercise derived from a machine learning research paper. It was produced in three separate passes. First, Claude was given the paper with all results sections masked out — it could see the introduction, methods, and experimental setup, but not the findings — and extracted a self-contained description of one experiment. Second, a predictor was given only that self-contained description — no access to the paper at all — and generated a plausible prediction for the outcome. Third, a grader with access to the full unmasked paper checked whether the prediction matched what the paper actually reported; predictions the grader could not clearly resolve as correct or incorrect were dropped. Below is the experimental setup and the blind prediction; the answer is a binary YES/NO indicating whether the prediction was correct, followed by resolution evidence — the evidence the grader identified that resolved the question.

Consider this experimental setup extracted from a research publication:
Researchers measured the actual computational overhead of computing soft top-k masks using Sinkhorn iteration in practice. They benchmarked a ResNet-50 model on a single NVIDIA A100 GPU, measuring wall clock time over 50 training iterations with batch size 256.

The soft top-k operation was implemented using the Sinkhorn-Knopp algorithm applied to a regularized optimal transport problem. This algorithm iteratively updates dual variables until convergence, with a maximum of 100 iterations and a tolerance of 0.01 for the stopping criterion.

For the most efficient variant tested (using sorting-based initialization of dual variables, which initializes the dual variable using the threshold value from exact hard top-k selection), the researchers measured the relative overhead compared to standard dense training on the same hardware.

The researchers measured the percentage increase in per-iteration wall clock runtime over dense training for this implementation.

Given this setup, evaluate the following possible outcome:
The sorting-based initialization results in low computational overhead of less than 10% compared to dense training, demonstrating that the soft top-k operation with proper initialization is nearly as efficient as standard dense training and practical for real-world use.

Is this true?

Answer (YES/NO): YES